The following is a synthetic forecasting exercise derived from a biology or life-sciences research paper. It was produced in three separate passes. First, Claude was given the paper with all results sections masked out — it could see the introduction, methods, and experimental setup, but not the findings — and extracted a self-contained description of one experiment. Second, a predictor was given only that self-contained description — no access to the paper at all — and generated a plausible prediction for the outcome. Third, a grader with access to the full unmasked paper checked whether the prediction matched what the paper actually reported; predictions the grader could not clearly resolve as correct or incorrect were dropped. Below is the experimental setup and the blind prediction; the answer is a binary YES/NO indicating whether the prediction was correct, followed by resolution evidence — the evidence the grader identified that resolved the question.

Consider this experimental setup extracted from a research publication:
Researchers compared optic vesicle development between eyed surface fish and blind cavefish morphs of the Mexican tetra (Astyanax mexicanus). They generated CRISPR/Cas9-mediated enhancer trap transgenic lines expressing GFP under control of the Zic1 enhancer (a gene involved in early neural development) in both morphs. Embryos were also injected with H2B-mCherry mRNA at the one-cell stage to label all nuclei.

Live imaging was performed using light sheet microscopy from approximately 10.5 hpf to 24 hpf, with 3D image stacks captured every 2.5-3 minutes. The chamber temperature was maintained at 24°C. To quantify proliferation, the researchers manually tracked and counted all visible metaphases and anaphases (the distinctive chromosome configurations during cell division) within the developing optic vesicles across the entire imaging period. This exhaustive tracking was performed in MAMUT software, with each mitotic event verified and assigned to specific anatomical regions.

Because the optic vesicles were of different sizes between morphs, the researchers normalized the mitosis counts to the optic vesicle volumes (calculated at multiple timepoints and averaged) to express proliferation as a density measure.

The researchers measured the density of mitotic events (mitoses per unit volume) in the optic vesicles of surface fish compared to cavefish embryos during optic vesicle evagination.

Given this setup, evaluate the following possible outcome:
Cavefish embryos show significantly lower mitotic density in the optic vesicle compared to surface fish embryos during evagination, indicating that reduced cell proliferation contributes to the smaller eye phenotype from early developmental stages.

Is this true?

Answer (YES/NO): NO